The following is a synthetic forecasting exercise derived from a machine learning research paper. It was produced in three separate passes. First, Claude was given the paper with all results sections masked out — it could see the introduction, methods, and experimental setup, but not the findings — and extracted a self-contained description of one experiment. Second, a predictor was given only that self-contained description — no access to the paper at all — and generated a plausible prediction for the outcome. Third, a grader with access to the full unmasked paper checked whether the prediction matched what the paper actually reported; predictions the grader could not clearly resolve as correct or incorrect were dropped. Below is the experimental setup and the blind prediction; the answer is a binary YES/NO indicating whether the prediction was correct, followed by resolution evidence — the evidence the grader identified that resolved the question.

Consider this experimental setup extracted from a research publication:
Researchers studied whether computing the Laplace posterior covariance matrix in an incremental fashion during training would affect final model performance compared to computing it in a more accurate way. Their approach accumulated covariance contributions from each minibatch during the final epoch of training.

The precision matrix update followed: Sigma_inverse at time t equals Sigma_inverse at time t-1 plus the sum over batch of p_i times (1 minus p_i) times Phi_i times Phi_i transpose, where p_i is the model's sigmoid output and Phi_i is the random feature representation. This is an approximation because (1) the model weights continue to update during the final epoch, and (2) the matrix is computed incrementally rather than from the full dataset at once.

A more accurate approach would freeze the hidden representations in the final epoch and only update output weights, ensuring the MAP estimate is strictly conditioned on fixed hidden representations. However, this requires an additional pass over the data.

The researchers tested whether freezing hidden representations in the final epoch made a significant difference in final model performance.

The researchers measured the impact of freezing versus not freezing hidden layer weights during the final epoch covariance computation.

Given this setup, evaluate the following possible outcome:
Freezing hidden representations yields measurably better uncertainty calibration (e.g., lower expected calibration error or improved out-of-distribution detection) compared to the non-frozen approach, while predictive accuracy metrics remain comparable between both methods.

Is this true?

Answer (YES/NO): NO